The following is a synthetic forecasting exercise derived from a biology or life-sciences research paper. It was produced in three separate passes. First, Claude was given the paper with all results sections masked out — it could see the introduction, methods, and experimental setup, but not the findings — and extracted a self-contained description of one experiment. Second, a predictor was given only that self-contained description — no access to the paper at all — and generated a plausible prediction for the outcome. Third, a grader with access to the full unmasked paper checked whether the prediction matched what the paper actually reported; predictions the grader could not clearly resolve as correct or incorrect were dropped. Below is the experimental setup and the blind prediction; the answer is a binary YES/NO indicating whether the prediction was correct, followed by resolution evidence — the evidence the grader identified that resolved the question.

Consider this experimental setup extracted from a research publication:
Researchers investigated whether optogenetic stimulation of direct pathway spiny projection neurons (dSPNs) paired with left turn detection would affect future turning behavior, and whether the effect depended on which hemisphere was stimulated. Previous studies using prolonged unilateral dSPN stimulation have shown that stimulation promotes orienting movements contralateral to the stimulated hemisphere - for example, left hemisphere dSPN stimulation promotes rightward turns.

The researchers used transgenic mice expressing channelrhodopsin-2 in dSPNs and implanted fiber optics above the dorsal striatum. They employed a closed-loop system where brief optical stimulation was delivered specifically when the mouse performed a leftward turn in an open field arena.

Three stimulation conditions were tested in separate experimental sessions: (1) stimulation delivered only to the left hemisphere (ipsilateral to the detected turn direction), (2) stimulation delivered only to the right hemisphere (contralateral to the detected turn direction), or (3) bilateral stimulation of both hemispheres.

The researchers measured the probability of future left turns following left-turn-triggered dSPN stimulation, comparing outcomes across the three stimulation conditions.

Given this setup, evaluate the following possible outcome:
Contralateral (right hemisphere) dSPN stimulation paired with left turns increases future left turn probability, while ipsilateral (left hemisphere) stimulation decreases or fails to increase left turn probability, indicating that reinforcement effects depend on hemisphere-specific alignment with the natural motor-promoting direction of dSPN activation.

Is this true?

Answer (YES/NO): NO